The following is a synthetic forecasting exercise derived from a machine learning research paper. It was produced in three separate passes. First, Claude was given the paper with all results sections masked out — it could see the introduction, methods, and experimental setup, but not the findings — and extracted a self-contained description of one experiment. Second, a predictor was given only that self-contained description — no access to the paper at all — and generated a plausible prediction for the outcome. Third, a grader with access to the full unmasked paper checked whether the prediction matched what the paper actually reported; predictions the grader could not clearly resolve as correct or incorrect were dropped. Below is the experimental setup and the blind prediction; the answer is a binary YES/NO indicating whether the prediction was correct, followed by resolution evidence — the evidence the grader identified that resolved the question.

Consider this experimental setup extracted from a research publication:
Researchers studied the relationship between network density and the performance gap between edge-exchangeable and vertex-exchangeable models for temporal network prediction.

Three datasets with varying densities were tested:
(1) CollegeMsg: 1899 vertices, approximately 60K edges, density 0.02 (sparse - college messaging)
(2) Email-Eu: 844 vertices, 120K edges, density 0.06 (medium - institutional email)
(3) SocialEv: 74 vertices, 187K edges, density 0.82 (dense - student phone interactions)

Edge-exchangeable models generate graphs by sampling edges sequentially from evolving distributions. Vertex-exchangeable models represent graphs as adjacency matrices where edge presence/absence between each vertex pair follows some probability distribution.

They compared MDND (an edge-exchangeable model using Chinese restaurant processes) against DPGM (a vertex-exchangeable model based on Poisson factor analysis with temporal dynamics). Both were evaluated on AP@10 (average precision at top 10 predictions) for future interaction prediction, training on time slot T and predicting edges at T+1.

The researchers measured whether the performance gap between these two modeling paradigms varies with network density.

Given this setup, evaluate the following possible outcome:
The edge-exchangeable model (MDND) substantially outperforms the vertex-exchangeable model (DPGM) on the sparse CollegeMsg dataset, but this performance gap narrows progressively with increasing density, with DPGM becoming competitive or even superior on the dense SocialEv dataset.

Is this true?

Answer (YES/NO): NO